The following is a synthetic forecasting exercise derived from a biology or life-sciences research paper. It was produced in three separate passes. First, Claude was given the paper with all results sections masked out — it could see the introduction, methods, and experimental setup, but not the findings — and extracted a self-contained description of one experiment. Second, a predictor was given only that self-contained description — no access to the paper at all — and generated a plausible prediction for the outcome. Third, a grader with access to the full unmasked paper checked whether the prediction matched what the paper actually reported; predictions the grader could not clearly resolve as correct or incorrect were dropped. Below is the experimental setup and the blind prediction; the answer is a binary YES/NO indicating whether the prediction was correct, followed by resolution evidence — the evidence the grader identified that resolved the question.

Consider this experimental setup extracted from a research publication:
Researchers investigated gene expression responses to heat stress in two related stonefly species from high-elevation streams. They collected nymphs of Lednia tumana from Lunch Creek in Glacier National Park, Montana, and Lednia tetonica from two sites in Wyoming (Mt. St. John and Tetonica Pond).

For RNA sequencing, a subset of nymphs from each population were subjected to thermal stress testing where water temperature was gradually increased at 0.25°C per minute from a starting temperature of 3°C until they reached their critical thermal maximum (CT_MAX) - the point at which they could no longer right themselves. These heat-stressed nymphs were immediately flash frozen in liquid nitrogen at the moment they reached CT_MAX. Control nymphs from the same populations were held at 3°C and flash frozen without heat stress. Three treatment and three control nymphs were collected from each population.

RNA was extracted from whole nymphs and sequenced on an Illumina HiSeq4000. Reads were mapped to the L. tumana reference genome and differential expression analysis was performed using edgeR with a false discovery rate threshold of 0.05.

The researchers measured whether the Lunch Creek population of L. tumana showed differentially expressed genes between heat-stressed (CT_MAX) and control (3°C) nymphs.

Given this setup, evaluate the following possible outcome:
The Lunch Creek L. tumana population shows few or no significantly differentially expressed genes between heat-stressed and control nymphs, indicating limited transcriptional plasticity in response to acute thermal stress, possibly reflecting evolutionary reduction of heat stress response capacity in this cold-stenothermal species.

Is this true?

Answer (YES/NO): YES